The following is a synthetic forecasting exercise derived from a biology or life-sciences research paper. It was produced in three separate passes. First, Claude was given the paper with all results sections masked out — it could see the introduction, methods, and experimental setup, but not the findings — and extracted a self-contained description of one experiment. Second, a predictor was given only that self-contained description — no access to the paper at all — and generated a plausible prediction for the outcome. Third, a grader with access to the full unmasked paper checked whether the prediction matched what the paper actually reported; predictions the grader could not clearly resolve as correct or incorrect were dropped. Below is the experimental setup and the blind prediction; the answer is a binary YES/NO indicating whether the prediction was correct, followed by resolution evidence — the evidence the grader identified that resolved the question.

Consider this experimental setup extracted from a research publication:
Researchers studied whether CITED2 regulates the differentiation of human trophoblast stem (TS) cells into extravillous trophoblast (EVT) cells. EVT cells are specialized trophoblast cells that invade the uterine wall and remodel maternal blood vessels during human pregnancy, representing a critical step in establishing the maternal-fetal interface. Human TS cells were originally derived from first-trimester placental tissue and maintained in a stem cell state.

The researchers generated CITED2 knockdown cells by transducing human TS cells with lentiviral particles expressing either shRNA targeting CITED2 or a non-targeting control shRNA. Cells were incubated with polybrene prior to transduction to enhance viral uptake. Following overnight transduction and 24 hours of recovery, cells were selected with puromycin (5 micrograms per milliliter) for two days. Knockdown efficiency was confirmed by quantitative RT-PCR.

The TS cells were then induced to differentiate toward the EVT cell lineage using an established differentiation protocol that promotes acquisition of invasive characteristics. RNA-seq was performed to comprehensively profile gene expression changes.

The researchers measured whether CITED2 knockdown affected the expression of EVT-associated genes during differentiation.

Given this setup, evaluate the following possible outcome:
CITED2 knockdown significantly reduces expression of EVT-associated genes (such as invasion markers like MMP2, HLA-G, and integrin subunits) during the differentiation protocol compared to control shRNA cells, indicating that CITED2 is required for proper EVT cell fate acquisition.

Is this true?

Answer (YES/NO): YES